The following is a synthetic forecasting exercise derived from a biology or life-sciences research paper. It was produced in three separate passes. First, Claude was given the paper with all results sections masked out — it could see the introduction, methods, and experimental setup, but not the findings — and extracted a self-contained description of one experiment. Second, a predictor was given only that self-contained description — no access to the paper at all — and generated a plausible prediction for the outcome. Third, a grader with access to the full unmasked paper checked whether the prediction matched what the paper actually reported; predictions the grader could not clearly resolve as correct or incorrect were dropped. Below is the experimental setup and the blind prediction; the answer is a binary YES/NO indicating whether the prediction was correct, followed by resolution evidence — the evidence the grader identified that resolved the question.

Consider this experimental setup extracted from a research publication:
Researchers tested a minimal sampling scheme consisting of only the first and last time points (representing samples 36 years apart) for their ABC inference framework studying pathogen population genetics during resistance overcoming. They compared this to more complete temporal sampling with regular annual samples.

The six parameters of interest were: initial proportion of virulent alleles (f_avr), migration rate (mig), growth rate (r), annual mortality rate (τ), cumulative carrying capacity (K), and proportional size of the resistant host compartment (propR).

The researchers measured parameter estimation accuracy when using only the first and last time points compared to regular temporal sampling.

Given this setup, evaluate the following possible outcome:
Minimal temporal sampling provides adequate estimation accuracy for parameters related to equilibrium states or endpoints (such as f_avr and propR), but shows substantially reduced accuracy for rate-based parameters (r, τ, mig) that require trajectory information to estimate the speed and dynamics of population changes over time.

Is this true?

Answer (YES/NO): NO